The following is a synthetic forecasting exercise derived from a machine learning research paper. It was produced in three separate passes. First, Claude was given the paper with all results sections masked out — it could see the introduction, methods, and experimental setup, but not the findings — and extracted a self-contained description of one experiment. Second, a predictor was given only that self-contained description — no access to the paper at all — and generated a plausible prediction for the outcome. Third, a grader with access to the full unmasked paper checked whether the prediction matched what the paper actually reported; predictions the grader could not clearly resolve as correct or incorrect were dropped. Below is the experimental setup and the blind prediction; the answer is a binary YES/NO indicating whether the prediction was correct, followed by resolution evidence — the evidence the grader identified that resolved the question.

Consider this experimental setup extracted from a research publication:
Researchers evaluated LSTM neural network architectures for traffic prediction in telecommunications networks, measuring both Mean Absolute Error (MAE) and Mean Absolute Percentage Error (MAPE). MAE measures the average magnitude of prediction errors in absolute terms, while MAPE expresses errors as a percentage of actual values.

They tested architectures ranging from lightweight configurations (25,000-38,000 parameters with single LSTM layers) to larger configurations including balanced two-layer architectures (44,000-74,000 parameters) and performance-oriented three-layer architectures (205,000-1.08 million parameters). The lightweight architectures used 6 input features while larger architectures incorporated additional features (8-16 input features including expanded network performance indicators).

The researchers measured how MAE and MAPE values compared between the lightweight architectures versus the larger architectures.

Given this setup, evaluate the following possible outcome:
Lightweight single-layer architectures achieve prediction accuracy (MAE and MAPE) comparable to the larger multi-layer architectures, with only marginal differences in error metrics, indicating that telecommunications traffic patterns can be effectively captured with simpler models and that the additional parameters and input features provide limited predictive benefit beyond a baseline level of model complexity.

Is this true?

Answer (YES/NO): NO